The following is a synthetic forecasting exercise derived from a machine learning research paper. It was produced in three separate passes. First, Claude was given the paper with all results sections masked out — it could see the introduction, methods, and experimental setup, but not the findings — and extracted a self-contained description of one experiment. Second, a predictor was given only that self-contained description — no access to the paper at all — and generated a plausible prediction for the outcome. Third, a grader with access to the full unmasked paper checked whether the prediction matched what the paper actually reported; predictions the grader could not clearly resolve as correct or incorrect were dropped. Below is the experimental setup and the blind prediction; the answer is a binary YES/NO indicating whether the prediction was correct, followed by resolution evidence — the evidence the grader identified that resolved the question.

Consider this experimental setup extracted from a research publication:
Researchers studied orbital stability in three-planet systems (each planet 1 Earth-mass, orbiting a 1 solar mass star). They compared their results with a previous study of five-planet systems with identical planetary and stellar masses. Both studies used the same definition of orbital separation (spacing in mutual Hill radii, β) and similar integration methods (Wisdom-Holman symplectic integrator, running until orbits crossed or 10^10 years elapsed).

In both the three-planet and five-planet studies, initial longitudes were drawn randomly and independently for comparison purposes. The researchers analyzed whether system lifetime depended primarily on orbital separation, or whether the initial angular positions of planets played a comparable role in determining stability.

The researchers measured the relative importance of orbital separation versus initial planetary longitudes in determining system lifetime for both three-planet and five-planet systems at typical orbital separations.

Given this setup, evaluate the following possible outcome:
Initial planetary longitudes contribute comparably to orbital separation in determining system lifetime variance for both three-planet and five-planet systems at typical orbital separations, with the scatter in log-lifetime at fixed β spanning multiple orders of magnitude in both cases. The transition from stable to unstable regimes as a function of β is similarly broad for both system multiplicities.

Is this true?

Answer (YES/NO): NO